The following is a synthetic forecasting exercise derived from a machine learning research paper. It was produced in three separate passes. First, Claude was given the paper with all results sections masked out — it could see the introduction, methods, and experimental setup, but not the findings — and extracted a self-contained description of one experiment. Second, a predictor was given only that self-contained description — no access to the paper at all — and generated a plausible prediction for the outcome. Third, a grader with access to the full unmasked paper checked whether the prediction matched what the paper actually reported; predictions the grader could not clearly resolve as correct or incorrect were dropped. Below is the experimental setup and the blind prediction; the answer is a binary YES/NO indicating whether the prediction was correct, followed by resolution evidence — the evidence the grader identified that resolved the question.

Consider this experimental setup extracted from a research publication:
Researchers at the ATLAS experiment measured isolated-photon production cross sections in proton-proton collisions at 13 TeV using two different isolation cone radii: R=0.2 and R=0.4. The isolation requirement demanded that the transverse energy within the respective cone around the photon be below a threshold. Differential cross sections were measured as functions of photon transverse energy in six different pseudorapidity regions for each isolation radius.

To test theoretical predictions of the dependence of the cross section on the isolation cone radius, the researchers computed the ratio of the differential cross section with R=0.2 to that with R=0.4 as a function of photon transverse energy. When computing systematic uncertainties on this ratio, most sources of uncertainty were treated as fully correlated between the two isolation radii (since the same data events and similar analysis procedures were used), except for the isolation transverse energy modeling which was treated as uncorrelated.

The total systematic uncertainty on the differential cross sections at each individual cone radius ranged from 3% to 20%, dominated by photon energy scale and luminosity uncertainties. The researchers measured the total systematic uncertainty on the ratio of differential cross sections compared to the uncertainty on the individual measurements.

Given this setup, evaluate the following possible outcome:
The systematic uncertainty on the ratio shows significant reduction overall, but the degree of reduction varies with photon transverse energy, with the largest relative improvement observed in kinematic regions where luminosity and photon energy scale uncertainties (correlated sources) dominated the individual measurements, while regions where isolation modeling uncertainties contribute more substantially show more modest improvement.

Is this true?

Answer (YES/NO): NO